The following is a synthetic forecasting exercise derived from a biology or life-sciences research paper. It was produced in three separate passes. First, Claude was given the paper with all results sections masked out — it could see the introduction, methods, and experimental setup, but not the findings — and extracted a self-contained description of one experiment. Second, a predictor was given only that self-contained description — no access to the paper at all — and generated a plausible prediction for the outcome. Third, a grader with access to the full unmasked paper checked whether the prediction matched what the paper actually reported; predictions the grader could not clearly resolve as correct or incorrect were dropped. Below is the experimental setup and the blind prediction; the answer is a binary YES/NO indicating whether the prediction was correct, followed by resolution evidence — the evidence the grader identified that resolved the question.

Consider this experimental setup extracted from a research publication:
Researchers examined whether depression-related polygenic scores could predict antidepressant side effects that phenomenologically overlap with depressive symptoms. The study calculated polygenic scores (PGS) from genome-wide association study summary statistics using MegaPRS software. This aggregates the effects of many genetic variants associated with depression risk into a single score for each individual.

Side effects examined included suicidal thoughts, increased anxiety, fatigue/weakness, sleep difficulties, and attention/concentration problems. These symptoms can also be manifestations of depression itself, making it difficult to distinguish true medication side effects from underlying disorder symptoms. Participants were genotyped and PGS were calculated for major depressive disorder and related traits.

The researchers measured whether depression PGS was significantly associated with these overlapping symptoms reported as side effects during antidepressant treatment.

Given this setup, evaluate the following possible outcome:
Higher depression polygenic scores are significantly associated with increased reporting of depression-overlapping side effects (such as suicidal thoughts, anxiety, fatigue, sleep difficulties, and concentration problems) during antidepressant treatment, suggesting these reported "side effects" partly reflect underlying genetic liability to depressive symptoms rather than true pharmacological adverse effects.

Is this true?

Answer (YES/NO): NO